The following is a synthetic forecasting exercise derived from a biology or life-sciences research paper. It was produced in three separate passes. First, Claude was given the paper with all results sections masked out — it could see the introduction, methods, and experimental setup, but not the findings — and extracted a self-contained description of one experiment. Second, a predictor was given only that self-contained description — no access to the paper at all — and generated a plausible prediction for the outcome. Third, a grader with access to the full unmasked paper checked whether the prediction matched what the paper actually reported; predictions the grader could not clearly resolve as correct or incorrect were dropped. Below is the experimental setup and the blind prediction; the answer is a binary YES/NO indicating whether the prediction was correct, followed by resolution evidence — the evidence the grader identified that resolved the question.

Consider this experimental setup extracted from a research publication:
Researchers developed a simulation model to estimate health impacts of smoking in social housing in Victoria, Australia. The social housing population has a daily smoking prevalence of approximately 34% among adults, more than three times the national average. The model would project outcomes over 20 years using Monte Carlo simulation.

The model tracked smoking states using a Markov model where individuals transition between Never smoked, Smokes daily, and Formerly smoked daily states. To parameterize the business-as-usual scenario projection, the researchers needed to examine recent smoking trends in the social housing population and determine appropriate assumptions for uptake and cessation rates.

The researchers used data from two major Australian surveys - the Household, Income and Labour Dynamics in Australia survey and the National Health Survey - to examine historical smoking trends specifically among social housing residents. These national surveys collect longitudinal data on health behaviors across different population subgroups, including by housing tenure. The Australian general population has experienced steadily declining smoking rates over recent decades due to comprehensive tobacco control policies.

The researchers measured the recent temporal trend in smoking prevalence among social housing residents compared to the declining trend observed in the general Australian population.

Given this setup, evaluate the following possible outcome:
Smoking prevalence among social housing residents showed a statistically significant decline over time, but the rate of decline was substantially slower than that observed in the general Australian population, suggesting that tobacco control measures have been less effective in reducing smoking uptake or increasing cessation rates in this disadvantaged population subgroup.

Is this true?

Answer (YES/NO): NO